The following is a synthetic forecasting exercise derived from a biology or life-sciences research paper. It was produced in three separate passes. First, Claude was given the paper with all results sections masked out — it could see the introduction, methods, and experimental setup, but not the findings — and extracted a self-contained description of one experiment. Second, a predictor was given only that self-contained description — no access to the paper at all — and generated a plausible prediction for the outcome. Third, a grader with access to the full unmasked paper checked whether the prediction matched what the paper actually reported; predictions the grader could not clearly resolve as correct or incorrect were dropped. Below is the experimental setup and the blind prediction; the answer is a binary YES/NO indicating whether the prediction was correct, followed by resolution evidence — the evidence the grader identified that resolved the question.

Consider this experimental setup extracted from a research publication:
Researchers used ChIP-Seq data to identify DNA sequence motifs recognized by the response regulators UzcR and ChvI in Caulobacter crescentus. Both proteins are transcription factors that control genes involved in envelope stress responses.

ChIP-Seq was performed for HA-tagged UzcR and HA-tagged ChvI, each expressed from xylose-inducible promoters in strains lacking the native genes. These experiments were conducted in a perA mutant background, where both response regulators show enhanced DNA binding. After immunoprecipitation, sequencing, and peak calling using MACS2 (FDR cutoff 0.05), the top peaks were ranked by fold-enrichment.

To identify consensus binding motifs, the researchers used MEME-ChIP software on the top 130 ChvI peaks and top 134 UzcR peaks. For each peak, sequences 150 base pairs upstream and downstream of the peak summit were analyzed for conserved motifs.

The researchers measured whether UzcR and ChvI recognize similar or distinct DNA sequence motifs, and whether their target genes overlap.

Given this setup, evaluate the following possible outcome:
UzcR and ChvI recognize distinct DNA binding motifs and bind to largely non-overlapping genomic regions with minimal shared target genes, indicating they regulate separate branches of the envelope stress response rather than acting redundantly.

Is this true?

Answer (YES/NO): YES